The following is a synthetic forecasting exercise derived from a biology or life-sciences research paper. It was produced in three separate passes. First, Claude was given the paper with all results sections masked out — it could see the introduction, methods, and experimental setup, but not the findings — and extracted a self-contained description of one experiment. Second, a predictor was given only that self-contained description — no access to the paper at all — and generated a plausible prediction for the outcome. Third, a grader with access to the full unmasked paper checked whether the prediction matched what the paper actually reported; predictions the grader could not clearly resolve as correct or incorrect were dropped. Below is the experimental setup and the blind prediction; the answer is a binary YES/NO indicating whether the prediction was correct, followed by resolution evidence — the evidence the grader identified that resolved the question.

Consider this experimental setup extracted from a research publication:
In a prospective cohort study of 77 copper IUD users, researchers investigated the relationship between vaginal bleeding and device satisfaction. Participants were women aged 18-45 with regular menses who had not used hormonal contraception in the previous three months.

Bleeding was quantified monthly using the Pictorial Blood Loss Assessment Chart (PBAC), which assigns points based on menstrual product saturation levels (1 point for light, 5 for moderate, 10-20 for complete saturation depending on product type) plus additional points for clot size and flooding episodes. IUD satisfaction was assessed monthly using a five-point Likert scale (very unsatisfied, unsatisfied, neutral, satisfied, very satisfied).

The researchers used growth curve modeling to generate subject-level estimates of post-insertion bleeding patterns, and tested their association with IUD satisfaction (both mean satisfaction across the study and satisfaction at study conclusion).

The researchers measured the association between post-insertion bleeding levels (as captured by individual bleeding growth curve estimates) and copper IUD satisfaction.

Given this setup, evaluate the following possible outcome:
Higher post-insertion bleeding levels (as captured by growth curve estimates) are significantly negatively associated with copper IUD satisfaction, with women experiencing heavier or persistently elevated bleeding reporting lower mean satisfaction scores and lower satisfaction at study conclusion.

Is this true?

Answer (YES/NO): YES